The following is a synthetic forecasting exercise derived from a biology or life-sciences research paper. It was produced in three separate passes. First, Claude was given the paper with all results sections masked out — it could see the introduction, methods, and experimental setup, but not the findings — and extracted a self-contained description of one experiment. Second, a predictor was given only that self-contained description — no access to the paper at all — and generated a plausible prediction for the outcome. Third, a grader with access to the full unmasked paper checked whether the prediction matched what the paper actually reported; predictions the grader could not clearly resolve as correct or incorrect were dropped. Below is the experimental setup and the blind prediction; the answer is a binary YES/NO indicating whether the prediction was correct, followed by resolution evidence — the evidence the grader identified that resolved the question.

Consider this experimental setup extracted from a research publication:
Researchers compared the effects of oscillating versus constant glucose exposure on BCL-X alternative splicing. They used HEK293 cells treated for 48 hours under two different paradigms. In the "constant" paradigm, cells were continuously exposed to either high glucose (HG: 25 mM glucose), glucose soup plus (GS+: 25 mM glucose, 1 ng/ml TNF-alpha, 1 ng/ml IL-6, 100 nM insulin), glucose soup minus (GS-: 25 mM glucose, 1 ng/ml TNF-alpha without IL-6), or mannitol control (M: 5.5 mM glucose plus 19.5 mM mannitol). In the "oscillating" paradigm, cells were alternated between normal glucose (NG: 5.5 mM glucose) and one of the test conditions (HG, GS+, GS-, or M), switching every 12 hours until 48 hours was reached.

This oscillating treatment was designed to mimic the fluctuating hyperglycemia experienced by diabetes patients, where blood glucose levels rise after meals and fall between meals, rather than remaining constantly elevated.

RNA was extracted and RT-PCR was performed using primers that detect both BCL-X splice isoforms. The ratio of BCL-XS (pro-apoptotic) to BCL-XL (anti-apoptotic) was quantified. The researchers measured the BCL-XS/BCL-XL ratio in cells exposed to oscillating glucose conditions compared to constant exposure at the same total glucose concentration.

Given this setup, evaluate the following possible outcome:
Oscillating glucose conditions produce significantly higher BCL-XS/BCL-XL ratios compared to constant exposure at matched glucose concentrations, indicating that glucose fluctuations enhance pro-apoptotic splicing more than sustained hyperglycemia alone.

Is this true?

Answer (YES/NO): YES